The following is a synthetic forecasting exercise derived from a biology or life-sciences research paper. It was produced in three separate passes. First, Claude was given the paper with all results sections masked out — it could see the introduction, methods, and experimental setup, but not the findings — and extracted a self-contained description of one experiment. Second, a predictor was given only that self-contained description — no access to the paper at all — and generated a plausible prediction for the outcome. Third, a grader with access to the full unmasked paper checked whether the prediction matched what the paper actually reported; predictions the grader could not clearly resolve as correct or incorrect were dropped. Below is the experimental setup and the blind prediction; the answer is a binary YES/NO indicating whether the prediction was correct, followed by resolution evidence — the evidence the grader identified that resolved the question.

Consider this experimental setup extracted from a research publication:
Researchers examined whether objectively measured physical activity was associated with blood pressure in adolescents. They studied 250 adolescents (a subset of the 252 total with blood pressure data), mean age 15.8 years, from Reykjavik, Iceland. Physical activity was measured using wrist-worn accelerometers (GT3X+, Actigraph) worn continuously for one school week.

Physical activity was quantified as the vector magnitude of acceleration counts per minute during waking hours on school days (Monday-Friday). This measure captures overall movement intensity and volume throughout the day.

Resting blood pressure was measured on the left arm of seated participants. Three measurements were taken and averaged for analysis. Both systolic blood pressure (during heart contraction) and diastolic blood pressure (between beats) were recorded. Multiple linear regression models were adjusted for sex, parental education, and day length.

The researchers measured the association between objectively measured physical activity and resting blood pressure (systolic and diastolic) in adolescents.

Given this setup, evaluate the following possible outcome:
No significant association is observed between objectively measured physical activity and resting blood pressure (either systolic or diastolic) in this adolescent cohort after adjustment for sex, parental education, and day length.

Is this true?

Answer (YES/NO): YES